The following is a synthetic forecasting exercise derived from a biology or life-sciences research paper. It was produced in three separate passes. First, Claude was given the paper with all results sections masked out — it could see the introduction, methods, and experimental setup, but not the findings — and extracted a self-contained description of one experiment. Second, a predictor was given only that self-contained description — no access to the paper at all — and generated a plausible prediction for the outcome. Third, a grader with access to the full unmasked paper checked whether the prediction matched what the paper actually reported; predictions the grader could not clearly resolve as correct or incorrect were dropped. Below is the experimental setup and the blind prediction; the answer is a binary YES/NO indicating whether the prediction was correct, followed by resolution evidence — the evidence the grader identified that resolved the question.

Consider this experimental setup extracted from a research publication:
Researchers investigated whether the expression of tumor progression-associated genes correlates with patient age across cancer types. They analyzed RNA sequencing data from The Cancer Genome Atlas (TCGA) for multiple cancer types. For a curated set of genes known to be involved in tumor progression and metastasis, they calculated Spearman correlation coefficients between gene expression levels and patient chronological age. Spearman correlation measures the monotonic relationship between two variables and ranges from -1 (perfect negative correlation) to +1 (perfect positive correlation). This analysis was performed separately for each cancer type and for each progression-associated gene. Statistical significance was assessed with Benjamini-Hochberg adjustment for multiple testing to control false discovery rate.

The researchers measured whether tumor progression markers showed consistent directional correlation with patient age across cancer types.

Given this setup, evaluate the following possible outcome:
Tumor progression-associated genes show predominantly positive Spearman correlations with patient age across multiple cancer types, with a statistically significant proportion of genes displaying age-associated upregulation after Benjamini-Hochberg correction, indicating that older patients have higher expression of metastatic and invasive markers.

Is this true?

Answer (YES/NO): NO